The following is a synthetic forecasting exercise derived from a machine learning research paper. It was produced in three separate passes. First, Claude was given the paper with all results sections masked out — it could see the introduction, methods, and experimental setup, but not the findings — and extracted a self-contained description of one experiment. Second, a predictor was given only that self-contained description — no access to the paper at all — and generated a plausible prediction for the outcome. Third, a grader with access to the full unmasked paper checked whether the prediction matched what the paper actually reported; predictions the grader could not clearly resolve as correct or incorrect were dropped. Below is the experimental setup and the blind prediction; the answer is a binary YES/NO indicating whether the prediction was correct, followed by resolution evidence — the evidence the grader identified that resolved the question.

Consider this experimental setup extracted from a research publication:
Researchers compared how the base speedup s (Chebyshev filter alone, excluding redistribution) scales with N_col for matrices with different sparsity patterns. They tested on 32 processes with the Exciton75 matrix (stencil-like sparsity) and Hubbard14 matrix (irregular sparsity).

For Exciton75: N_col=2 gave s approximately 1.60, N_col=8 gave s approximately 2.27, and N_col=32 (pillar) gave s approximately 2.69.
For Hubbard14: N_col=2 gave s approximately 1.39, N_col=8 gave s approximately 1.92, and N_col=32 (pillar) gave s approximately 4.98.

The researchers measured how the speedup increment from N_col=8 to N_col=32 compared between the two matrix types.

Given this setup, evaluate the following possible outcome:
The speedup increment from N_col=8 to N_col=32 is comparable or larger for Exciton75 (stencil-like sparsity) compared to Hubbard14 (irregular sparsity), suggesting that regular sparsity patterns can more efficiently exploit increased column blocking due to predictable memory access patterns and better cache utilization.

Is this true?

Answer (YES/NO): NO